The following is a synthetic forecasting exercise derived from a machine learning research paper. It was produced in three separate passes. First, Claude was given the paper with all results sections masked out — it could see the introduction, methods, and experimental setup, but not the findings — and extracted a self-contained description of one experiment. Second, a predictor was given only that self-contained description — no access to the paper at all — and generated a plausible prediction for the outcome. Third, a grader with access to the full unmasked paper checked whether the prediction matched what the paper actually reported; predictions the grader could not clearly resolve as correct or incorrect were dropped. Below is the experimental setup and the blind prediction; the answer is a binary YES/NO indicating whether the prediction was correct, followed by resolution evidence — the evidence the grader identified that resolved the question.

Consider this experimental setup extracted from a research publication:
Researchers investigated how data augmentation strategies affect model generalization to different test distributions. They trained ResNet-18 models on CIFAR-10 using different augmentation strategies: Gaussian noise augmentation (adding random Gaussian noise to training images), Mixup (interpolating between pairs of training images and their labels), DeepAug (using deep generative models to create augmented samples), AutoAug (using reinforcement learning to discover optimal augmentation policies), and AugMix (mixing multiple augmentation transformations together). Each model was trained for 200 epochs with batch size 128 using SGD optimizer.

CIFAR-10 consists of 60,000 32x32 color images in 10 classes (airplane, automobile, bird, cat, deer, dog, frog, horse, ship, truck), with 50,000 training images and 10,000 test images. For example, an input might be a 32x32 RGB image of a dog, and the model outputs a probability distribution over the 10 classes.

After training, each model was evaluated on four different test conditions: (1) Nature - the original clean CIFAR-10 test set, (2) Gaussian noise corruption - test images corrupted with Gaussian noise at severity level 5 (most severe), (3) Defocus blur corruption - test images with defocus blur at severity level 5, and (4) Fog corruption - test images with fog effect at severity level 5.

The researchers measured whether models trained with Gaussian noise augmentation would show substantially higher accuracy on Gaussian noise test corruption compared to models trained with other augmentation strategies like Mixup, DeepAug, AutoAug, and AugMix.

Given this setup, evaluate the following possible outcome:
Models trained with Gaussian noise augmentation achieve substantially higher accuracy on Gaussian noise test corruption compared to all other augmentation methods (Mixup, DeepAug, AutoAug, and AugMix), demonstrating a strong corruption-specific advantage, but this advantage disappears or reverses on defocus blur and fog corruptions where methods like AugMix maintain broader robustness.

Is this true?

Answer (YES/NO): YES